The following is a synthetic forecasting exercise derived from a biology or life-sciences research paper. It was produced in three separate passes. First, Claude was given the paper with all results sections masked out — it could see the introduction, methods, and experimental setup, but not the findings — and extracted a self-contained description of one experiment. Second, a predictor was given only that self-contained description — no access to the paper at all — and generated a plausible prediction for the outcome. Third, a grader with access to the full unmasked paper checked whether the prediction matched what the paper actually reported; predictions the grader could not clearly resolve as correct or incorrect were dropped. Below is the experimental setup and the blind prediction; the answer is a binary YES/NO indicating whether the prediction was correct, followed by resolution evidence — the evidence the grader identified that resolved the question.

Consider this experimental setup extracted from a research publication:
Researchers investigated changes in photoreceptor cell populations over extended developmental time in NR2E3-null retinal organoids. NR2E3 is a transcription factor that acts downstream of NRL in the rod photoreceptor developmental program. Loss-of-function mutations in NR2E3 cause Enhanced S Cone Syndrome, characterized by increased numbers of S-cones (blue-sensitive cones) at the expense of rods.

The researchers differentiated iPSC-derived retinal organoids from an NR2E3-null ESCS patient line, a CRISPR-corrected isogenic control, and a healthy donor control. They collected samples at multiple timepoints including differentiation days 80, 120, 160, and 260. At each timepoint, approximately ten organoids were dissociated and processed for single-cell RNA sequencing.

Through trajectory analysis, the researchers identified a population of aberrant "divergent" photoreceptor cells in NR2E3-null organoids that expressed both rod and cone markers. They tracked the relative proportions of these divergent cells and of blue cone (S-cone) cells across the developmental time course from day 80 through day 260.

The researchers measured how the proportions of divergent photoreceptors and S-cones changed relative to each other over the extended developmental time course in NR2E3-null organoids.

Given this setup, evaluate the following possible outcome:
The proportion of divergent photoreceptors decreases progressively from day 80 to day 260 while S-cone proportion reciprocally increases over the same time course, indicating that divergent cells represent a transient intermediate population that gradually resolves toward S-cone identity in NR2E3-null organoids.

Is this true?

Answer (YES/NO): NO